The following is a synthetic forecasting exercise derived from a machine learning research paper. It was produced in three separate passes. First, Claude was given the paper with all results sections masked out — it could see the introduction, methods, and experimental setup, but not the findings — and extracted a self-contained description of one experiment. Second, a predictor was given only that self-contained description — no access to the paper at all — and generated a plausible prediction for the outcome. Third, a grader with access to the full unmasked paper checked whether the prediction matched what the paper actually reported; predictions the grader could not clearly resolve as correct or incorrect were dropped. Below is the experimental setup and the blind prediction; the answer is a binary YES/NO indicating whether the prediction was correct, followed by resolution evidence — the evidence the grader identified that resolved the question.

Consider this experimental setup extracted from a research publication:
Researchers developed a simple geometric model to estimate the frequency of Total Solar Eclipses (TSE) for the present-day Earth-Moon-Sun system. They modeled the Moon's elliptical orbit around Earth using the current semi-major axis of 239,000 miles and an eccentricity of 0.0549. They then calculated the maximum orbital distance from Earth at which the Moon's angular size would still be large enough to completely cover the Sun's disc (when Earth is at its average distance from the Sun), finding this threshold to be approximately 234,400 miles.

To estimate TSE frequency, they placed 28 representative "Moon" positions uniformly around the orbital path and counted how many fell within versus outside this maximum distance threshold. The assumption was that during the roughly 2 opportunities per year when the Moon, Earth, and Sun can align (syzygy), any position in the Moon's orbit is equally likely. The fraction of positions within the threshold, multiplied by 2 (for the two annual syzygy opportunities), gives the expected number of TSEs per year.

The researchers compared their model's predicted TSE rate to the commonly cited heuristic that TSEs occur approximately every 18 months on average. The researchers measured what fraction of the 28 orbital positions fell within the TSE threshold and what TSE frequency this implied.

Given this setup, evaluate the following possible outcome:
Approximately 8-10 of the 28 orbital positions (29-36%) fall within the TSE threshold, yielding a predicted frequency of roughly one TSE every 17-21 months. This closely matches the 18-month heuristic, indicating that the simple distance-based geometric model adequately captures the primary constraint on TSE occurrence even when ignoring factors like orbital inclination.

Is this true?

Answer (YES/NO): NO